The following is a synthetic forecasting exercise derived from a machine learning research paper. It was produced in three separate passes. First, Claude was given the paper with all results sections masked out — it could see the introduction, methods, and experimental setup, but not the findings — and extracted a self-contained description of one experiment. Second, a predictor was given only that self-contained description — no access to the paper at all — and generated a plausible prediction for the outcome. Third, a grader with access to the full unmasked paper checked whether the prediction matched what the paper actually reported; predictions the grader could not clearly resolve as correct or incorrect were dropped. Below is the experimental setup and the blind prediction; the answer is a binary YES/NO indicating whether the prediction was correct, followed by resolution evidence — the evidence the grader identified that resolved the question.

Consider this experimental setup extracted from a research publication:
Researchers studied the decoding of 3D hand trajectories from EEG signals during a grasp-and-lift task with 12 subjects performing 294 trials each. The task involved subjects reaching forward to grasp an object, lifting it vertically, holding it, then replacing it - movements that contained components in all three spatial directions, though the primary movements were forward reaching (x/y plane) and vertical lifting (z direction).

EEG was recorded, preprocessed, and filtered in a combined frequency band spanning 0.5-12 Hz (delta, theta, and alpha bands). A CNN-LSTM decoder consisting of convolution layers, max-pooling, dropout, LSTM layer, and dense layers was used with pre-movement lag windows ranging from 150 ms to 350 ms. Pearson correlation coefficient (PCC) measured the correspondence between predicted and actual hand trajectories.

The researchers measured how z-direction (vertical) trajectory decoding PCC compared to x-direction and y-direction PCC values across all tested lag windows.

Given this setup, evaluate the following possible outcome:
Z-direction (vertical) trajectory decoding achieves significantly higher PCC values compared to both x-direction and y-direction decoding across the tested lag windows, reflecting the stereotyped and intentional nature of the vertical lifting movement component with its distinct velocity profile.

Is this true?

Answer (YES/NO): NO